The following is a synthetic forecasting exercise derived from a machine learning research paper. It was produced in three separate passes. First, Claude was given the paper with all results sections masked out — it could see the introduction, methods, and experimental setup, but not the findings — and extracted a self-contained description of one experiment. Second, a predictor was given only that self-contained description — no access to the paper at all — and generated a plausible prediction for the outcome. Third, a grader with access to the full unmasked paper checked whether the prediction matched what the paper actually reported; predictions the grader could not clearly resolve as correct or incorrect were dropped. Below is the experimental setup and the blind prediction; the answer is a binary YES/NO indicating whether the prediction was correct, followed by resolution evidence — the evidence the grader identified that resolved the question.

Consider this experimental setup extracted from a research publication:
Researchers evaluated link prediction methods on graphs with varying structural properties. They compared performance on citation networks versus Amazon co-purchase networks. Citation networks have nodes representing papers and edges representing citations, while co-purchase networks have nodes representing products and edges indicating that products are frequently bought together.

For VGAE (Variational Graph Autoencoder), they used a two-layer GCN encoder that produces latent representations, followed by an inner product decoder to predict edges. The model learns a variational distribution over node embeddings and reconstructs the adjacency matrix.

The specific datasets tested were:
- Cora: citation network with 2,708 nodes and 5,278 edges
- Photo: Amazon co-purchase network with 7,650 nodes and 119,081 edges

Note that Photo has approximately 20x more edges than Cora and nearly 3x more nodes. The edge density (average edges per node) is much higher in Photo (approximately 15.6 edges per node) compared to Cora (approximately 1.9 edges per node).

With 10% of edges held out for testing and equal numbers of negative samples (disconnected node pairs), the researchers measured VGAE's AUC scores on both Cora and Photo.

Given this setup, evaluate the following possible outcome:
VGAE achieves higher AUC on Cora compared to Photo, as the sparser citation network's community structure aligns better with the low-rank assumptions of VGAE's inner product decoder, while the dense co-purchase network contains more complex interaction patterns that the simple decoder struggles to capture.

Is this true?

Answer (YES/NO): NO